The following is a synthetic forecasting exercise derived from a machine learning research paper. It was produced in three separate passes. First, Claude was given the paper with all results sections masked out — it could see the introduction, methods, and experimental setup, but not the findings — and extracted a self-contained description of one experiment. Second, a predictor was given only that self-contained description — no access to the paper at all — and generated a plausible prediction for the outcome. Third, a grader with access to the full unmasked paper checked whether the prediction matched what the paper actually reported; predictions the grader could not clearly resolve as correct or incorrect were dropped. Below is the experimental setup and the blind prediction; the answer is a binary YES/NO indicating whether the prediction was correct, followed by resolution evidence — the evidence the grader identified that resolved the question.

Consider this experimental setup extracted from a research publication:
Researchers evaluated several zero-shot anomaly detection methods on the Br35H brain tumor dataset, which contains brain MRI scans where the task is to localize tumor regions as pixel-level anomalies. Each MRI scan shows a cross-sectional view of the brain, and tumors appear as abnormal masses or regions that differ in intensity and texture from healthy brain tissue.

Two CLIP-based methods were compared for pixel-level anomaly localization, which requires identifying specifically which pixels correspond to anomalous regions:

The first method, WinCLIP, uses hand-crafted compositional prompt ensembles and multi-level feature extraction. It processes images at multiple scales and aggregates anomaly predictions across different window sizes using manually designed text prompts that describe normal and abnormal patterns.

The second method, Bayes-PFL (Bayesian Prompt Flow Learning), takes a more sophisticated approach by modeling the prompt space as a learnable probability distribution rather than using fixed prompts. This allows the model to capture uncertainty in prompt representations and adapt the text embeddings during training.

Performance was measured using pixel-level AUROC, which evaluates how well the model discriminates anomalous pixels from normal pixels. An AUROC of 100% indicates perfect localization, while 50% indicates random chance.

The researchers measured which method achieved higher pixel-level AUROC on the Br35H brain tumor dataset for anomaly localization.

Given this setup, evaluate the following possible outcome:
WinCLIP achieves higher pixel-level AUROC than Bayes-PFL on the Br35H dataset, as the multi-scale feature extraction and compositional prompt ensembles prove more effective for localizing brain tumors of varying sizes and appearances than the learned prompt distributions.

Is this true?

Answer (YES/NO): YES